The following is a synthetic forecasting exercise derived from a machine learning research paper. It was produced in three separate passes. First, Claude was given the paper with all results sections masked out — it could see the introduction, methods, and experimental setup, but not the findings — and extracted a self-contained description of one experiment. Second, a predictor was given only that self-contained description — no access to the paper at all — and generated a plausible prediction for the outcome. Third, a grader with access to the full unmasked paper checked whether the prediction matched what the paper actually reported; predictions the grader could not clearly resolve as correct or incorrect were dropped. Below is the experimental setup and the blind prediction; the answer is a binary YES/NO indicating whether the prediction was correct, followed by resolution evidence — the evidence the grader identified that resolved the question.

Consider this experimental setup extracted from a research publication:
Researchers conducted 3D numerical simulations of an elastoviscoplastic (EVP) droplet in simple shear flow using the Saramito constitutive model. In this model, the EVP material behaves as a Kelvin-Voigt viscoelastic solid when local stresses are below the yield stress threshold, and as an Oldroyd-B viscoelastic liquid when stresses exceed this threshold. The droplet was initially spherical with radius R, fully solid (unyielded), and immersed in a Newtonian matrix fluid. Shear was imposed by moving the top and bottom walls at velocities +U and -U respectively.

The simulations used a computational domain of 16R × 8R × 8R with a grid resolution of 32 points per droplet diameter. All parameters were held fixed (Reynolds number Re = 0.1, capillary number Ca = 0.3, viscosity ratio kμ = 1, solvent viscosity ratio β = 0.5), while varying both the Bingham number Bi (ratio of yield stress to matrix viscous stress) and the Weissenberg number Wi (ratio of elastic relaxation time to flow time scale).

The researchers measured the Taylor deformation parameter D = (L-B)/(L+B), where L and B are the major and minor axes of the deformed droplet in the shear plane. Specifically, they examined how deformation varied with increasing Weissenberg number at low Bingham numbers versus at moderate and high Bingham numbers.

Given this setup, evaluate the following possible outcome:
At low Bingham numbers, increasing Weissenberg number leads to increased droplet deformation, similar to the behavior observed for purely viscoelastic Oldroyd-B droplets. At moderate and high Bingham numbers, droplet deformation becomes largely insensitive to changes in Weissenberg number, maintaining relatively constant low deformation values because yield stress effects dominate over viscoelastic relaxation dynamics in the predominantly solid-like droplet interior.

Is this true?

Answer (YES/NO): NO